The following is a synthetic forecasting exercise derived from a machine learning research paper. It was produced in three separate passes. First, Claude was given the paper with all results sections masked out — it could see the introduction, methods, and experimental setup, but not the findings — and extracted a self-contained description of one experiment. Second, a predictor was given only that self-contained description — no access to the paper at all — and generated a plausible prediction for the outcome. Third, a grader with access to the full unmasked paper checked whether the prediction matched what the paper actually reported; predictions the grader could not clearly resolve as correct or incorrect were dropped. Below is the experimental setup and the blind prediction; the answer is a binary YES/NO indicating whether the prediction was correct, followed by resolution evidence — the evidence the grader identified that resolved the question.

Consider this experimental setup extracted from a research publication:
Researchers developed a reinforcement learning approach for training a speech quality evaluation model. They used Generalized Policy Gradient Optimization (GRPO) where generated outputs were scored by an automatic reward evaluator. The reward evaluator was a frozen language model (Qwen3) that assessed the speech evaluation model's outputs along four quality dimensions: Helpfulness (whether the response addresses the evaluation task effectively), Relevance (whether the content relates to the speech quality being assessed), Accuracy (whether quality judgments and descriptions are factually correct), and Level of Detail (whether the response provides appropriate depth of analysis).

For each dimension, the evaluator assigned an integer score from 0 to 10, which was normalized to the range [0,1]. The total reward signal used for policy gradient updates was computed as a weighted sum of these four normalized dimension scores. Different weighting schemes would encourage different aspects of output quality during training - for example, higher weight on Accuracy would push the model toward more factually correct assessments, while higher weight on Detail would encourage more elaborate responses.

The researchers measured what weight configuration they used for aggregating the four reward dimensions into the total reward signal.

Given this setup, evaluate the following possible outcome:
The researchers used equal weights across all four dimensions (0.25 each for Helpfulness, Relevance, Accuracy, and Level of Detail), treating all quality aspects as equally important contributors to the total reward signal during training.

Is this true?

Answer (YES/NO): NO